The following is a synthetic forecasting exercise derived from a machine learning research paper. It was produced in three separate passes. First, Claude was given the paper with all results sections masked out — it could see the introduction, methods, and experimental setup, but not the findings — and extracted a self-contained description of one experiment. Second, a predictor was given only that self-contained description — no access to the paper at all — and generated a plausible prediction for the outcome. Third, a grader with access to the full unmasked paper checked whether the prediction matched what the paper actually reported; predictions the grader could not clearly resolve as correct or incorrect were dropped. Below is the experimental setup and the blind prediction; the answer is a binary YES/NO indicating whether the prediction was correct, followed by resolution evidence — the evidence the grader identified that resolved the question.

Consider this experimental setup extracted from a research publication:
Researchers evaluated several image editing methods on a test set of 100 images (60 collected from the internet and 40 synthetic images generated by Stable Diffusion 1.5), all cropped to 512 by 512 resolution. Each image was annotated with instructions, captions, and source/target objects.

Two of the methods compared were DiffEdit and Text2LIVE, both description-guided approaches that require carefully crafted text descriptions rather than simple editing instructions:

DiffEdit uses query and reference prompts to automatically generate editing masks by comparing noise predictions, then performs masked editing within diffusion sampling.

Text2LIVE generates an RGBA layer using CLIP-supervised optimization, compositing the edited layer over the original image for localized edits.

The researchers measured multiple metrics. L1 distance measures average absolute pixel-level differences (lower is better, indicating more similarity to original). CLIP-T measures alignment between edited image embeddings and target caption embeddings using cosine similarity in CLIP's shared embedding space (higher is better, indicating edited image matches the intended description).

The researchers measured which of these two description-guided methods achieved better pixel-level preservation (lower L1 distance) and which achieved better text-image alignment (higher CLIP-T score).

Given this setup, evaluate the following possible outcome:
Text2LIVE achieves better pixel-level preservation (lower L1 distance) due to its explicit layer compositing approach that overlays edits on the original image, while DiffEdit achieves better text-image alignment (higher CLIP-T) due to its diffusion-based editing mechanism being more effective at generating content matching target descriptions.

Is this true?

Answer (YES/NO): NO